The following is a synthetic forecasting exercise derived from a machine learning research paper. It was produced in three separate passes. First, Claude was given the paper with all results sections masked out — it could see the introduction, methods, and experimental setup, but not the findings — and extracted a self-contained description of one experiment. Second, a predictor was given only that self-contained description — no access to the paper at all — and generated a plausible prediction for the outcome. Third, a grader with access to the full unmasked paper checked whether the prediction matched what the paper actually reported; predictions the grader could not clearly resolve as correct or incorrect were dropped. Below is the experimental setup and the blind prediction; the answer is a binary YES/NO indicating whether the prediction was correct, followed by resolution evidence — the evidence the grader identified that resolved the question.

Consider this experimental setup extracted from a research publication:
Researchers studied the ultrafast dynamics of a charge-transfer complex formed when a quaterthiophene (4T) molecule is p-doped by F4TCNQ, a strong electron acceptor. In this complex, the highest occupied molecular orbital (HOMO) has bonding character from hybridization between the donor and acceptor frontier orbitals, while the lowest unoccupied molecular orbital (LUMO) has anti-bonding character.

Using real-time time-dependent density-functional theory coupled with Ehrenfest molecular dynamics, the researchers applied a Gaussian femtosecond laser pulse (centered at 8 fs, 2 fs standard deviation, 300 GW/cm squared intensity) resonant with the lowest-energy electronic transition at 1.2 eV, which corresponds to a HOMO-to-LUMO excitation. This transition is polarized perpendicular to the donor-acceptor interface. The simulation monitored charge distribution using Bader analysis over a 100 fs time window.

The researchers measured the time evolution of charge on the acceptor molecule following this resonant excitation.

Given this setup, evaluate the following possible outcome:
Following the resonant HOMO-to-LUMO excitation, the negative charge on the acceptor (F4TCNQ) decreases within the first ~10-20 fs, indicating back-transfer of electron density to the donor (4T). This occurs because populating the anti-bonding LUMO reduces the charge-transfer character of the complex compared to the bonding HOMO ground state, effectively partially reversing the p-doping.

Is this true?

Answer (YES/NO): NO